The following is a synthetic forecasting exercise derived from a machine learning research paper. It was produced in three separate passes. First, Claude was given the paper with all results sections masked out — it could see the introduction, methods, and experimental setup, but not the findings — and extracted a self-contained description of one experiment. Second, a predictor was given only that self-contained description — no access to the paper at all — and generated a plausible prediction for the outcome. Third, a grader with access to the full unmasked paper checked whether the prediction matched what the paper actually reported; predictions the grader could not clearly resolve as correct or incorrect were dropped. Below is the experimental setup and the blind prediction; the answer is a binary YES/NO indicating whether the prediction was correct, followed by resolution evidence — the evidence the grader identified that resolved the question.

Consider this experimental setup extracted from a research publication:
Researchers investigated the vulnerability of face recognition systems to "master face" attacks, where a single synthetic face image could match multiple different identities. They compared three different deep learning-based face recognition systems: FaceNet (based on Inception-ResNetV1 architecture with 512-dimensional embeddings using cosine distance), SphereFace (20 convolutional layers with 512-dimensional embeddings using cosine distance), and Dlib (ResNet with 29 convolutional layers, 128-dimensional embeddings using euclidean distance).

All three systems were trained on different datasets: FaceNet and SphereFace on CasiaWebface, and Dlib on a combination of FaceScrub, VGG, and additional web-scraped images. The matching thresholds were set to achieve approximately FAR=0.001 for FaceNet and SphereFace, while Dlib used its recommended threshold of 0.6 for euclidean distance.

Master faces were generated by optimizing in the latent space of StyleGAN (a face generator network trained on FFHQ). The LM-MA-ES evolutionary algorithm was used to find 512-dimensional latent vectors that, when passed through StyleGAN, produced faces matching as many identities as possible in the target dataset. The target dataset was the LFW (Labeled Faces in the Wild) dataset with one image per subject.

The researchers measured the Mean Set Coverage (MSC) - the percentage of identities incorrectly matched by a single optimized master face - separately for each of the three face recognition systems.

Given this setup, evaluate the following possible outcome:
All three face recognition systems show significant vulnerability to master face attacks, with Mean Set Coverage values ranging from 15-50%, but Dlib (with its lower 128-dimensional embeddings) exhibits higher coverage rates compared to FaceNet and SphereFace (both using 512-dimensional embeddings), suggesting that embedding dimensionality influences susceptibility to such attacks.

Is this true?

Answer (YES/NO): NO